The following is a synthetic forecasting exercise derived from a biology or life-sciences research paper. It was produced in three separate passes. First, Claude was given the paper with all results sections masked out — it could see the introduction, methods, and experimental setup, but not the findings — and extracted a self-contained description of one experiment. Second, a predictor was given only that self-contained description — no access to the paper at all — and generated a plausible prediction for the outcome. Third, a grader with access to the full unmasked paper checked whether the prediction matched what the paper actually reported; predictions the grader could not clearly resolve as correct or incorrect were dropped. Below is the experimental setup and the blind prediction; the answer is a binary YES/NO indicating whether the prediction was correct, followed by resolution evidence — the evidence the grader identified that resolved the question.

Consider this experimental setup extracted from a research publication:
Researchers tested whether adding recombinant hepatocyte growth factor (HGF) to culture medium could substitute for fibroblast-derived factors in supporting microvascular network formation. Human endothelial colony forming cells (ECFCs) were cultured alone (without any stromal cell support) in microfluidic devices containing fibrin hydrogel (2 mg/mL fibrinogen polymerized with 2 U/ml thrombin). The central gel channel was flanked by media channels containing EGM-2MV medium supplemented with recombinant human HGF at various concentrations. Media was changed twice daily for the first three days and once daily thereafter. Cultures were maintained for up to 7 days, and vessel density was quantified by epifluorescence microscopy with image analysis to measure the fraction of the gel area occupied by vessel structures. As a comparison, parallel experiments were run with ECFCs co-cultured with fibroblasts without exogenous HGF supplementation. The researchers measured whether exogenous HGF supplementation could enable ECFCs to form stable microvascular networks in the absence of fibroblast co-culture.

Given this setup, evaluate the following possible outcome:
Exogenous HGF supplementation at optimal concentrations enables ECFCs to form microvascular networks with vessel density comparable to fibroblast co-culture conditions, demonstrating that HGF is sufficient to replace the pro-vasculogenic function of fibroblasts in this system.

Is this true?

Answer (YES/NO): NO